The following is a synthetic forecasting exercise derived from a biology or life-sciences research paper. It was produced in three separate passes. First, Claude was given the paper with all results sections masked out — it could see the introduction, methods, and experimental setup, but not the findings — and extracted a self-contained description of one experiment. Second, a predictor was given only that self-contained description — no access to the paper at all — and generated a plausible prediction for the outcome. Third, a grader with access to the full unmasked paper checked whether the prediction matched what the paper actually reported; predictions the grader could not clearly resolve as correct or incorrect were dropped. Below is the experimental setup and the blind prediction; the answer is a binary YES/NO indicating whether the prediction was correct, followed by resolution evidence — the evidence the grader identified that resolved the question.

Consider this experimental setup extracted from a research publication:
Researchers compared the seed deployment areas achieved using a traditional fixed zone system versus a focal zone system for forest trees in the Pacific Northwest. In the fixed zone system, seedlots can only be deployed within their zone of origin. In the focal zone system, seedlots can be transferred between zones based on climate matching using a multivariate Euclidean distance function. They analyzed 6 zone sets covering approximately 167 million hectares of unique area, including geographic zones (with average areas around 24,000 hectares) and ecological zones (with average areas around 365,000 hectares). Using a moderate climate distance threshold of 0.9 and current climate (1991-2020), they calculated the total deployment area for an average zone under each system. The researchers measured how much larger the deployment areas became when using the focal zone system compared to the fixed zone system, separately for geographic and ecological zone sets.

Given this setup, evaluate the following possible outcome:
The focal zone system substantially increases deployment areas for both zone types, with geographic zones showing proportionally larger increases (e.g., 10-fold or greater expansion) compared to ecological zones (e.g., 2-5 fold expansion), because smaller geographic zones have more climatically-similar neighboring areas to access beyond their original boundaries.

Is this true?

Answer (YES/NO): NO